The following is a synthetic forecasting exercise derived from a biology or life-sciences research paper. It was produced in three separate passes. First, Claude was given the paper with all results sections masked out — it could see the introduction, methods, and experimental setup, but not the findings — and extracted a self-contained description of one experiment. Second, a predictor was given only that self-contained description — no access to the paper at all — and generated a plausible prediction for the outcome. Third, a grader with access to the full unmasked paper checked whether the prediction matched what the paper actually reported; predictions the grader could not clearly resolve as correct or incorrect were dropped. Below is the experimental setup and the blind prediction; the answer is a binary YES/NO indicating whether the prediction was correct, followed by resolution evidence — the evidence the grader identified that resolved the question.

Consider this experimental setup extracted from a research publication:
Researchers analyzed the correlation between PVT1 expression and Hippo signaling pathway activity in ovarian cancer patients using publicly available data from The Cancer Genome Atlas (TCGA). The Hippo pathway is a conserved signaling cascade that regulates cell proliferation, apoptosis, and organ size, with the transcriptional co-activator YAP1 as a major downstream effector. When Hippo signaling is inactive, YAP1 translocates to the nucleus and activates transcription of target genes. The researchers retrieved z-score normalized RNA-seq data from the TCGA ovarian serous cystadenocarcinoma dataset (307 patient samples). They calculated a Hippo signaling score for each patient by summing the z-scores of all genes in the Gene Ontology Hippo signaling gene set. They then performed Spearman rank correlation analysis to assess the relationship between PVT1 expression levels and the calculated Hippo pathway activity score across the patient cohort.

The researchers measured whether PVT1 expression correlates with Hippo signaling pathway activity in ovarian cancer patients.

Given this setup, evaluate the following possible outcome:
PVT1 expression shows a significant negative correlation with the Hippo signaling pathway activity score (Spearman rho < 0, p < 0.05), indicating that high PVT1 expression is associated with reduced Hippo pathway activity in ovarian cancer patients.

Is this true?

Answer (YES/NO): YES